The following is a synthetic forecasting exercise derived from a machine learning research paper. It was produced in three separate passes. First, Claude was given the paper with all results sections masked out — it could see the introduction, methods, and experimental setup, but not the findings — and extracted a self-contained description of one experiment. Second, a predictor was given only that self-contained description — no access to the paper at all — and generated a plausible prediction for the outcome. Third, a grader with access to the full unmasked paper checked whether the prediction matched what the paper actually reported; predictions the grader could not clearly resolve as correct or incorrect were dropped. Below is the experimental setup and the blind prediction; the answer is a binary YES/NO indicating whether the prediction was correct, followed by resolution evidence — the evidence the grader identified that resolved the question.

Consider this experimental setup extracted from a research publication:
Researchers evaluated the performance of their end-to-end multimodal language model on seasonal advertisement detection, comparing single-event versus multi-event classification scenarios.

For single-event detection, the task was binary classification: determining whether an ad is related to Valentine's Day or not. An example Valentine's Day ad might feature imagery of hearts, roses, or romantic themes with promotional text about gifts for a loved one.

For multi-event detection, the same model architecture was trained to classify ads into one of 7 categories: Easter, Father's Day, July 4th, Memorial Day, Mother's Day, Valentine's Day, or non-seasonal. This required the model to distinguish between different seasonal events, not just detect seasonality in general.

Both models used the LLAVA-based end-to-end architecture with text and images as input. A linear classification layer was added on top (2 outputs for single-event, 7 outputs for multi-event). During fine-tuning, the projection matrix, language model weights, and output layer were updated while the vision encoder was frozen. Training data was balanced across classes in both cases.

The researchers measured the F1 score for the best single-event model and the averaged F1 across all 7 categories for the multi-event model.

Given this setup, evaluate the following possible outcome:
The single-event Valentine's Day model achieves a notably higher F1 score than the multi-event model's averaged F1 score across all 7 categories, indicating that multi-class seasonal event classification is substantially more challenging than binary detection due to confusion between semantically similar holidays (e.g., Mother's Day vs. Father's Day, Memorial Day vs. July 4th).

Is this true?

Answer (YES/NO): NO